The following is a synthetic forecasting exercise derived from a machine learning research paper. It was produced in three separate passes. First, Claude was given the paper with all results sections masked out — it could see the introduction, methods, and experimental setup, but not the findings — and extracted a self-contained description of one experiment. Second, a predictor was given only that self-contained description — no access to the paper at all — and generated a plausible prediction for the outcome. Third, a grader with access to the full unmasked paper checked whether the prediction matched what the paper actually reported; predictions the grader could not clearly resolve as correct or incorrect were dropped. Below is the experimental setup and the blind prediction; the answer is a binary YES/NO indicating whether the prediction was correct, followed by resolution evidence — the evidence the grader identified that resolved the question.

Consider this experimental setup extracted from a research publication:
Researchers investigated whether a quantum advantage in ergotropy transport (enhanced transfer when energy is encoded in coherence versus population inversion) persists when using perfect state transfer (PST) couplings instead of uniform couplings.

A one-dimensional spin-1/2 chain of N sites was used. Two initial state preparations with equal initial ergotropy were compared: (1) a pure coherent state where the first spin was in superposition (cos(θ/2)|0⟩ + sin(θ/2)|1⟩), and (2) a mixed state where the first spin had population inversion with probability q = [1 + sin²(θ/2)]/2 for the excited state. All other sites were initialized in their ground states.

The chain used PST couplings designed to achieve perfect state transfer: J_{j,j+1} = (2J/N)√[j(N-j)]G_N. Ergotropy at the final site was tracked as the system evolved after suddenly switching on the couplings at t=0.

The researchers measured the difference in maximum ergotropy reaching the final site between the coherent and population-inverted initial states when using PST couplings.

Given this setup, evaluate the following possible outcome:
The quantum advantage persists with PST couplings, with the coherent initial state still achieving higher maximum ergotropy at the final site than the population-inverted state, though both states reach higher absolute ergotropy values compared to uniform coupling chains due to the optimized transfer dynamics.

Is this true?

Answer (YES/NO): NO